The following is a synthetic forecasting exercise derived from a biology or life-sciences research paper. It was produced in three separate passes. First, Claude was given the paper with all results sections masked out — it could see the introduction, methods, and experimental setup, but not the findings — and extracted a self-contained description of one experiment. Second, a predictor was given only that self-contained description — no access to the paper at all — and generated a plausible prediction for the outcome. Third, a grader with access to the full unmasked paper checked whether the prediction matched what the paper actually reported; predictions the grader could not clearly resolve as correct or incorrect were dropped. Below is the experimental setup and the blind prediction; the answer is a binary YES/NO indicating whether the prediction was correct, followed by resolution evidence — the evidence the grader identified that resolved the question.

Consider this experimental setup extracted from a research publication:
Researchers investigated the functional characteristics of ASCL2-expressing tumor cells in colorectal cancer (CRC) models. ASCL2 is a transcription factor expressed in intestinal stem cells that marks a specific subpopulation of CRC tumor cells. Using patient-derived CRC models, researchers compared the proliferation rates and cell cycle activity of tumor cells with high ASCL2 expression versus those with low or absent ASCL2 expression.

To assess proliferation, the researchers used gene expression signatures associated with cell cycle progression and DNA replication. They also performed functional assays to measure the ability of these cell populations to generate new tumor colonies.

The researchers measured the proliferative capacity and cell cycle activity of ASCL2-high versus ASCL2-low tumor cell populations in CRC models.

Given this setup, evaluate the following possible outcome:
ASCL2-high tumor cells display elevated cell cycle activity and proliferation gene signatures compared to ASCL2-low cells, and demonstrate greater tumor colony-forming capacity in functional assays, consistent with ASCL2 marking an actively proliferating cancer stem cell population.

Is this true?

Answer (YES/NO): YES